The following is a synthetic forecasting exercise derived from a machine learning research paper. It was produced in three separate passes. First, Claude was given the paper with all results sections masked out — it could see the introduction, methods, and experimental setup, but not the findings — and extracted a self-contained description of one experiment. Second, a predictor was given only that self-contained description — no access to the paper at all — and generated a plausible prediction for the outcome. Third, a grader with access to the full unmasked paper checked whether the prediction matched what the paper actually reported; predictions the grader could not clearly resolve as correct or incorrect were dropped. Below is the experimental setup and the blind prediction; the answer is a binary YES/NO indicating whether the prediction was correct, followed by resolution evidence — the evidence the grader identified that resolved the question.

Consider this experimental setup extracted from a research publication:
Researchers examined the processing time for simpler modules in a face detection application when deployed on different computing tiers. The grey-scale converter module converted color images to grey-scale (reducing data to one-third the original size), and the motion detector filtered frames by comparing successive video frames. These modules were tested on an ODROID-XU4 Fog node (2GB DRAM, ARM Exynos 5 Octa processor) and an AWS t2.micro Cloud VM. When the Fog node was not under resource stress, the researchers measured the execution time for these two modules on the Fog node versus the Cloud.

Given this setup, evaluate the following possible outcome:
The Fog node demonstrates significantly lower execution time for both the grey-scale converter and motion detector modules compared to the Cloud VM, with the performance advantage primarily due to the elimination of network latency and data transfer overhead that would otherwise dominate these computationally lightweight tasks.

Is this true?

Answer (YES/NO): NO